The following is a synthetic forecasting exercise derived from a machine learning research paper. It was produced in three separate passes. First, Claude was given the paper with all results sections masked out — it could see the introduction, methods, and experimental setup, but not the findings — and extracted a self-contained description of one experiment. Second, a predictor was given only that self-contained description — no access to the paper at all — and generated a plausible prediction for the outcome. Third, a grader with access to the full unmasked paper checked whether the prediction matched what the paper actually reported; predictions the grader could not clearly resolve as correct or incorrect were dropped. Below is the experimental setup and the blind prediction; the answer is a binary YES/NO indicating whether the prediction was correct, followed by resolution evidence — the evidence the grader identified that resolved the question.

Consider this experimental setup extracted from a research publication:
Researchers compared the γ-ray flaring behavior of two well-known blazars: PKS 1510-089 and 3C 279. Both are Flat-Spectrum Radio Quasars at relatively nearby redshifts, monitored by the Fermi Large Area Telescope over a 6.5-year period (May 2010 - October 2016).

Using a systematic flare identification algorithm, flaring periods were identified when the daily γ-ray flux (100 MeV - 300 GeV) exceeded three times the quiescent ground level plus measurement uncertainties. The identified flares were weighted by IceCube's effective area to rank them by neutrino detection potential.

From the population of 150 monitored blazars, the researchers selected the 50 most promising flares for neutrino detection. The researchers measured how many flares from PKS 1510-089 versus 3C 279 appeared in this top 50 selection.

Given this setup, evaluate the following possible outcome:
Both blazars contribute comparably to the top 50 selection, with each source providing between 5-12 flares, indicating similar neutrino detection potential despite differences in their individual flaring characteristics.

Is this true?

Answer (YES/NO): NO